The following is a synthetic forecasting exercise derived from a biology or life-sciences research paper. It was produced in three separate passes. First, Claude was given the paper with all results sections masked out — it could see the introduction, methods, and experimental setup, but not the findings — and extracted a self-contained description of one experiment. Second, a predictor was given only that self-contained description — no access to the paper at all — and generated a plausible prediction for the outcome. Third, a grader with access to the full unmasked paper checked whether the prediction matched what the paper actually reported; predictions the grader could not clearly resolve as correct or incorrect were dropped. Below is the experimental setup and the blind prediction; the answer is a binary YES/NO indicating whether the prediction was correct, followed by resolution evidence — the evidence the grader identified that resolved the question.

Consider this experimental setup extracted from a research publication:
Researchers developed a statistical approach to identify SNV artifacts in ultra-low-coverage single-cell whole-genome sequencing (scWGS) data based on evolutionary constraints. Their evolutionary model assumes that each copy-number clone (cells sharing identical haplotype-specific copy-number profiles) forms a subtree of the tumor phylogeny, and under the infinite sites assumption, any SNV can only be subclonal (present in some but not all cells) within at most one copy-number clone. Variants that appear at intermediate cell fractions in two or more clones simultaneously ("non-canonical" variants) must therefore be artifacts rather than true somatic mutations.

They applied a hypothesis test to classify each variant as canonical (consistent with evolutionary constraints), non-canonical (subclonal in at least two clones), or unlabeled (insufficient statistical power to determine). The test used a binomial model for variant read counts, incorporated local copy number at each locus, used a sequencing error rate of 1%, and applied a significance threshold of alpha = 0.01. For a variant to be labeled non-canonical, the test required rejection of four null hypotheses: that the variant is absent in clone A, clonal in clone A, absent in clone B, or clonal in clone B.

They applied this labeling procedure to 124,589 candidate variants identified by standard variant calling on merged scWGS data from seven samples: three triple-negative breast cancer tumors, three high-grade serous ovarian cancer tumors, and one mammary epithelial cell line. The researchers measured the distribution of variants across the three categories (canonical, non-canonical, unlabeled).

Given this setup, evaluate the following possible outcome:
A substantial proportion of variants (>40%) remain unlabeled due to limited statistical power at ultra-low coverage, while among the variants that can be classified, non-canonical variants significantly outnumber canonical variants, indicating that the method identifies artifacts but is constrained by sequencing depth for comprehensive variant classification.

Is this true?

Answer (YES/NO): NO